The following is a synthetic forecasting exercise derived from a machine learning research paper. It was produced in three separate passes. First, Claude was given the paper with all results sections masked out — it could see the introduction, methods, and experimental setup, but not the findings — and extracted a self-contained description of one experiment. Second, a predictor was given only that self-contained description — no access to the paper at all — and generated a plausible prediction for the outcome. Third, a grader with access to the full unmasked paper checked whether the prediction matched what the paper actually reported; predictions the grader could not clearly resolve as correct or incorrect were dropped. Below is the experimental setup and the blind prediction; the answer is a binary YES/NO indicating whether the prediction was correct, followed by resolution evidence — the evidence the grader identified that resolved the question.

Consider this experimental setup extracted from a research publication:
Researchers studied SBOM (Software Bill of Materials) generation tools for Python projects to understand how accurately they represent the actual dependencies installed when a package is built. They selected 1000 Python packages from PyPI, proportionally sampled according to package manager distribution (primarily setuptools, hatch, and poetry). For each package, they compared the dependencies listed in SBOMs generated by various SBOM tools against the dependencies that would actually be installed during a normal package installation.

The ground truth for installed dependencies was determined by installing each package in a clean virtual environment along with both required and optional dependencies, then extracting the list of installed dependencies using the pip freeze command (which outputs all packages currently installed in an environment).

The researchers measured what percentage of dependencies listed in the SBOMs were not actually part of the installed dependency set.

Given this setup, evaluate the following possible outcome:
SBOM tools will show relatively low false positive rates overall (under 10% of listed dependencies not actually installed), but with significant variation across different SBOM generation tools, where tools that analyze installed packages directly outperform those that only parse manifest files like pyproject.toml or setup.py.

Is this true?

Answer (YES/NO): NO